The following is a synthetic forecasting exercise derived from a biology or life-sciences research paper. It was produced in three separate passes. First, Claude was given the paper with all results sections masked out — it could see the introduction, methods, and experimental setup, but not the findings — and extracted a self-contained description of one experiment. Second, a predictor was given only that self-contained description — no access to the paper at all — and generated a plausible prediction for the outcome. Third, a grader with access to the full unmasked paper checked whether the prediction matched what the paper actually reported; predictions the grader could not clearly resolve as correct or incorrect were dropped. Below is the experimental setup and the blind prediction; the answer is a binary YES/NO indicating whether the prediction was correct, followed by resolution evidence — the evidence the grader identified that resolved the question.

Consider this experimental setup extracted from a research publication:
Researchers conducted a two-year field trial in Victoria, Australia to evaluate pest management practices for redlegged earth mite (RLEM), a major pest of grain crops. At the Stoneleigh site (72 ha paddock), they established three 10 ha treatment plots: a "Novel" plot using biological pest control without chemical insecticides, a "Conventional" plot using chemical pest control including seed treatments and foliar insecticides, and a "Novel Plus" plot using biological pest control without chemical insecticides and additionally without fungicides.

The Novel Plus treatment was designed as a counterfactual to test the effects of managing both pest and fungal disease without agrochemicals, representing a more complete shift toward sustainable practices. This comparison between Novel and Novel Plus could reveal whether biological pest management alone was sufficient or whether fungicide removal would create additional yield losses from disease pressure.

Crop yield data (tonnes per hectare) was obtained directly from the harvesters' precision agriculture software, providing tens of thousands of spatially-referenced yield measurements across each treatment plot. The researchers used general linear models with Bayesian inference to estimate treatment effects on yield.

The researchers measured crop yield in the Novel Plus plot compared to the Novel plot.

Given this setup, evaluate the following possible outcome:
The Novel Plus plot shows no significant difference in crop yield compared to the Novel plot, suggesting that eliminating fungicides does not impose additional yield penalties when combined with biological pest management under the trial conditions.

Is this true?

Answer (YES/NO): NO